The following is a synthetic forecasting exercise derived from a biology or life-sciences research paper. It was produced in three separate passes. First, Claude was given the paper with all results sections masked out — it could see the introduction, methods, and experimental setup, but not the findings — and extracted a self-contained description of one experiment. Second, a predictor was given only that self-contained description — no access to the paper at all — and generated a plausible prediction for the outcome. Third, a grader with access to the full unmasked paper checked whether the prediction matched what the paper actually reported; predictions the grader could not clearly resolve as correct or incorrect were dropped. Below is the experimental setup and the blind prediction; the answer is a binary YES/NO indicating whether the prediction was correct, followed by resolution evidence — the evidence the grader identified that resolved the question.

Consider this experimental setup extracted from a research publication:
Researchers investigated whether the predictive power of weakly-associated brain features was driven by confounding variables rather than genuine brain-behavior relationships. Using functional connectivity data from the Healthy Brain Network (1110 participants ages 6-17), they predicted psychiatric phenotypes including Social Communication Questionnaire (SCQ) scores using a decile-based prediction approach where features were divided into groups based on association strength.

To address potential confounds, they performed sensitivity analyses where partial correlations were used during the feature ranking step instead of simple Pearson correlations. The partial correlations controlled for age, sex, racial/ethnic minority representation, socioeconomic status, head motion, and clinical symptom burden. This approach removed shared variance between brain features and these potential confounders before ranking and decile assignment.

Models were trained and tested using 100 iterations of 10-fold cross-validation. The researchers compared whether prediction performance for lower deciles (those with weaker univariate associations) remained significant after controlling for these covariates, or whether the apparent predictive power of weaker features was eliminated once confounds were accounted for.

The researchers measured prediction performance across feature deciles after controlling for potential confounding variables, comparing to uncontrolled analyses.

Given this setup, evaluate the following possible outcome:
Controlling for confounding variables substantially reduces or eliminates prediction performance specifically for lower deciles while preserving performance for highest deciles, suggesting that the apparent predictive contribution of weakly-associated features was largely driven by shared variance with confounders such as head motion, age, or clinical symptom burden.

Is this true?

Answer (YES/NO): NO